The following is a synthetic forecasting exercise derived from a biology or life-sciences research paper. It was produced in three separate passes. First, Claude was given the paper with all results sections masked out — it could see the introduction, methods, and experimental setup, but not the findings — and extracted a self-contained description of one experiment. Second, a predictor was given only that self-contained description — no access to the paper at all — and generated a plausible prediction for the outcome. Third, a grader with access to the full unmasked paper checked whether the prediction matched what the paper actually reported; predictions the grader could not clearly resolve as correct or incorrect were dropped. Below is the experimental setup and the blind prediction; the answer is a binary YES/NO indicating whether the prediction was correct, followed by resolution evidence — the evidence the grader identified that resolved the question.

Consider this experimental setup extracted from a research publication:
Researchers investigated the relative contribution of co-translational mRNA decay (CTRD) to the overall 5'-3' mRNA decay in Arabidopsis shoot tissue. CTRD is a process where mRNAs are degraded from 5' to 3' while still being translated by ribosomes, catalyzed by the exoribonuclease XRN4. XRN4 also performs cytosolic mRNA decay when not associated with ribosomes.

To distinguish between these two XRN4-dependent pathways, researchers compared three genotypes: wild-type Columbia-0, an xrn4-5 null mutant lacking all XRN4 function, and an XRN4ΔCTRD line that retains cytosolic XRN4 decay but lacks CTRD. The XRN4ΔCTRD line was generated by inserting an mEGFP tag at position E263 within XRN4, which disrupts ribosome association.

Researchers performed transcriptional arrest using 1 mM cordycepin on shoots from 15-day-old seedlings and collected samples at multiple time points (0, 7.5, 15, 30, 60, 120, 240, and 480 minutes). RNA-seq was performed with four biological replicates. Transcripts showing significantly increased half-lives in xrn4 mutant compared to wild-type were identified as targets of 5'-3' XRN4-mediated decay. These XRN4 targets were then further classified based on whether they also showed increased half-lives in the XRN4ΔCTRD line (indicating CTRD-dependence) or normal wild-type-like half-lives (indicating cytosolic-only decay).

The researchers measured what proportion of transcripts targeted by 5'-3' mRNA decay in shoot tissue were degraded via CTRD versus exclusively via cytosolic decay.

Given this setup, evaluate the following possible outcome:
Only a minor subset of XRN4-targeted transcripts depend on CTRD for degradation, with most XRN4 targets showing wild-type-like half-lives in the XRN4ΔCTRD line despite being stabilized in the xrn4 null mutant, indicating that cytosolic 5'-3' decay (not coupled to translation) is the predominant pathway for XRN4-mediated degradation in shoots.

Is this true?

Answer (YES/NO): NO